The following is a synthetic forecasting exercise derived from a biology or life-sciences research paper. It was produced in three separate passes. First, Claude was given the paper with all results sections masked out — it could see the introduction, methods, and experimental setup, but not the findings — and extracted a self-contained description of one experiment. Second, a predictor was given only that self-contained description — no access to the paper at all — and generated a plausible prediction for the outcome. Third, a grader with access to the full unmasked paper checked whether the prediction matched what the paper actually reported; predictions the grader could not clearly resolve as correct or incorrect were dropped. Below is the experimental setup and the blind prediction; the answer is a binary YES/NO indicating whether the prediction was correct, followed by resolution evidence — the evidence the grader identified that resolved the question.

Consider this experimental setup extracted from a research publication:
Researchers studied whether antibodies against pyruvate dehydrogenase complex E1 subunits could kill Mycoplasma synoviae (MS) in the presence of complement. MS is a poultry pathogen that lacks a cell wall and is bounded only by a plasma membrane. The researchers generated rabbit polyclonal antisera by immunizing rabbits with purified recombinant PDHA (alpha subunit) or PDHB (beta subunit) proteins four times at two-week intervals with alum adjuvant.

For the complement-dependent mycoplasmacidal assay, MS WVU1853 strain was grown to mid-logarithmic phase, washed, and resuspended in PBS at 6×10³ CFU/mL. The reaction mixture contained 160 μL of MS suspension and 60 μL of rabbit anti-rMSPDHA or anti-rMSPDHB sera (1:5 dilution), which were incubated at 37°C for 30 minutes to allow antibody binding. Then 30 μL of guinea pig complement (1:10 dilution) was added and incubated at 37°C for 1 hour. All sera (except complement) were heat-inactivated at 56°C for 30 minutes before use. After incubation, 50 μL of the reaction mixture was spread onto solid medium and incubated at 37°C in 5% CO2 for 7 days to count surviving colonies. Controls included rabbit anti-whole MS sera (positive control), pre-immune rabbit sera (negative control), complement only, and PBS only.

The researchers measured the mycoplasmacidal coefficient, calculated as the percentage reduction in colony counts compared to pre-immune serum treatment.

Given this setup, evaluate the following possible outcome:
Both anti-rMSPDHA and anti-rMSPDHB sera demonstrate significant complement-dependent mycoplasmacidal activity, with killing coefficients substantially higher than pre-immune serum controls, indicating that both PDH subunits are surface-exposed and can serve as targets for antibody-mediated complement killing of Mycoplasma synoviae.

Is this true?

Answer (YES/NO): YES